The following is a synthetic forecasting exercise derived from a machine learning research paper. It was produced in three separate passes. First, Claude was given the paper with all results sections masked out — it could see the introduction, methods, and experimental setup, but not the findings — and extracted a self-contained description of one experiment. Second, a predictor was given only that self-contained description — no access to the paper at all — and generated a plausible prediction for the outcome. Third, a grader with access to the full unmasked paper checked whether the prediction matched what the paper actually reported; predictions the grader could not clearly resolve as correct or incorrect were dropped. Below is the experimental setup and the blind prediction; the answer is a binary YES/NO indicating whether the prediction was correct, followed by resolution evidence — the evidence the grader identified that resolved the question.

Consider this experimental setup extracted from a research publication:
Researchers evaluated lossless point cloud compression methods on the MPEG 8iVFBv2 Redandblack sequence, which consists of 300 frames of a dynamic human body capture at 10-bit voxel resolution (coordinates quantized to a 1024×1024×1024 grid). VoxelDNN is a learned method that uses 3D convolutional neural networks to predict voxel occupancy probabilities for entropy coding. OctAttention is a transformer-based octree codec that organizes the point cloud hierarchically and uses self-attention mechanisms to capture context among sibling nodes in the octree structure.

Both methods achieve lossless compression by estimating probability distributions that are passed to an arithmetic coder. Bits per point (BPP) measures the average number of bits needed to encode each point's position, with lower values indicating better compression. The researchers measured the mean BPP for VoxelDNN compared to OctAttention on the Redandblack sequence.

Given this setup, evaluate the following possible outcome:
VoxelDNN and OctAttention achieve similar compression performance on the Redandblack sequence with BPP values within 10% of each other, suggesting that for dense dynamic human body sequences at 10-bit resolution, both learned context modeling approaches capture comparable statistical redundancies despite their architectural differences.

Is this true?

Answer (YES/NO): NO